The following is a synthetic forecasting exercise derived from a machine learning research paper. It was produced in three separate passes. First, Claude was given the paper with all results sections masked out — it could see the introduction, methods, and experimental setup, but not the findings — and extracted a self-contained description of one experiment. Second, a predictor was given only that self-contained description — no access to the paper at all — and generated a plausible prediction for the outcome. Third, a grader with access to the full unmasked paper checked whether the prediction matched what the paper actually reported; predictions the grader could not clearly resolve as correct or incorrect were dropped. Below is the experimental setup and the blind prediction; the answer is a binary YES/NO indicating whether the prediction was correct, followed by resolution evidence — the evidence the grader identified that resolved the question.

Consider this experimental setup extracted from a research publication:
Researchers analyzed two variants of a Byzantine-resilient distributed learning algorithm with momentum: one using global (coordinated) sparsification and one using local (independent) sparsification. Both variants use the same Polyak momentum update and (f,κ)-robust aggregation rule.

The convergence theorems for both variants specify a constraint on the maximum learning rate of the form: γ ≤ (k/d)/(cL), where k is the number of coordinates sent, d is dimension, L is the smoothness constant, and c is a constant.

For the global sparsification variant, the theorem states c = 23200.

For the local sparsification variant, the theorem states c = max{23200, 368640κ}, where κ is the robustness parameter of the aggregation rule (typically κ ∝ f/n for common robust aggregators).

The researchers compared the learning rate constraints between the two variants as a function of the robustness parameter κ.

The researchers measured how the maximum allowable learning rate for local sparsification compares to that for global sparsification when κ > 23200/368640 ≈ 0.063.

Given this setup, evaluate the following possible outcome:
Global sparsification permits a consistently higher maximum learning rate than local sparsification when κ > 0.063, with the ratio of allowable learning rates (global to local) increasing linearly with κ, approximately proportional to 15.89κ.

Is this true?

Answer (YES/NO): YES